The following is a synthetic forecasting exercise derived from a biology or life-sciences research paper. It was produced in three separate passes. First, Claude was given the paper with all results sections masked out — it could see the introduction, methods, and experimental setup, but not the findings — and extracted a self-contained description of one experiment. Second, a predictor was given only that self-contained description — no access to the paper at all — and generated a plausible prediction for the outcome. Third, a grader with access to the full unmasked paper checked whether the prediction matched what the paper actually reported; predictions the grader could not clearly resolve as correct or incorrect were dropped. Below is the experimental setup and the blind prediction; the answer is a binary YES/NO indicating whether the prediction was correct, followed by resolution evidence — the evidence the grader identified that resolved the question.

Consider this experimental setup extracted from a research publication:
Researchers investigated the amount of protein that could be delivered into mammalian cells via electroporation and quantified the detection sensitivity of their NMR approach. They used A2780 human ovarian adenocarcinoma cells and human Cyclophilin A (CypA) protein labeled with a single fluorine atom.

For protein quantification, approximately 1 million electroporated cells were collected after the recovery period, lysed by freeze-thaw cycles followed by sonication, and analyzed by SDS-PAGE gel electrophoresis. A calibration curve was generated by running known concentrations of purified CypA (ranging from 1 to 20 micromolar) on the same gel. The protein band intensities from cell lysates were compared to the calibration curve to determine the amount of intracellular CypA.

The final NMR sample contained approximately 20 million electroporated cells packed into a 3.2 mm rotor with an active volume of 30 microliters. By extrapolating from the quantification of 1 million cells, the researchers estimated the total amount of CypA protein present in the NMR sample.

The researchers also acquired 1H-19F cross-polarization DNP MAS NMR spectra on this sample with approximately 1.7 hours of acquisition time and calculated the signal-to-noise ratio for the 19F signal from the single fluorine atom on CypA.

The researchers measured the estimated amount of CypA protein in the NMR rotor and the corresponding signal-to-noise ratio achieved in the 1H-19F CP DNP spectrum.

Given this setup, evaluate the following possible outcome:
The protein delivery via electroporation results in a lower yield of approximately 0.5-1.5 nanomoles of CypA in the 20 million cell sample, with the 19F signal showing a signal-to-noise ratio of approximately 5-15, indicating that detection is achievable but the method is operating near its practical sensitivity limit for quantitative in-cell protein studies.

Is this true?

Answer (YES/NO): NO